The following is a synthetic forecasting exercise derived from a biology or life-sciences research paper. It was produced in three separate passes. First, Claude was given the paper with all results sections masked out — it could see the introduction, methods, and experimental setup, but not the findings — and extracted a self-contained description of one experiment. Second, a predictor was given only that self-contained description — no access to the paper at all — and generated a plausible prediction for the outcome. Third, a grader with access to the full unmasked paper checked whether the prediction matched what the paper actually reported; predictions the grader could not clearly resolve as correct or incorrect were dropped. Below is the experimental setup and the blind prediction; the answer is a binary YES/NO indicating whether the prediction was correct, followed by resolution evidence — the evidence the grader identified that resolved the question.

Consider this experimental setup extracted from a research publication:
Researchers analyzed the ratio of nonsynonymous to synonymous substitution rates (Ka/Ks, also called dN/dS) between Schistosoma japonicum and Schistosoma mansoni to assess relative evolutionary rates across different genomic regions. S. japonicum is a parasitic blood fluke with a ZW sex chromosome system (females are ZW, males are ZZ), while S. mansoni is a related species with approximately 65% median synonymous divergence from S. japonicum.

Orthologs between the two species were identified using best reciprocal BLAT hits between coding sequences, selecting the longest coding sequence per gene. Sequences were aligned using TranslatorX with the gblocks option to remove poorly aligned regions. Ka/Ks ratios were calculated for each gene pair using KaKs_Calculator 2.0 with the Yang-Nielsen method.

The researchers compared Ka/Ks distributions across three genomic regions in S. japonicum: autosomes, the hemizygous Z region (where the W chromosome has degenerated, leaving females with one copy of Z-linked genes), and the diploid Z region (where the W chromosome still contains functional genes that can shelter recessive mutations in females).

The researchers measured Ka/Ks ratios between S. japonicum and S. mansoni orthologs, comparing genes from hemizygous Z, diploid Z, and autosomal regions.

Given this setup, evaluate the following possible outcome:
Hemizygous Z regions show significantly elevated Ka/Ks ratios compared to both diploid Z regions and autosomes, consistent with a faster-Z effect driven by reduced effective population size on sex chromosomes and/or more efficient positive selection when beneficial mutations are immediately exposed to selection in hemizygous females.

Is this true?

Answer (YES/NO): YES